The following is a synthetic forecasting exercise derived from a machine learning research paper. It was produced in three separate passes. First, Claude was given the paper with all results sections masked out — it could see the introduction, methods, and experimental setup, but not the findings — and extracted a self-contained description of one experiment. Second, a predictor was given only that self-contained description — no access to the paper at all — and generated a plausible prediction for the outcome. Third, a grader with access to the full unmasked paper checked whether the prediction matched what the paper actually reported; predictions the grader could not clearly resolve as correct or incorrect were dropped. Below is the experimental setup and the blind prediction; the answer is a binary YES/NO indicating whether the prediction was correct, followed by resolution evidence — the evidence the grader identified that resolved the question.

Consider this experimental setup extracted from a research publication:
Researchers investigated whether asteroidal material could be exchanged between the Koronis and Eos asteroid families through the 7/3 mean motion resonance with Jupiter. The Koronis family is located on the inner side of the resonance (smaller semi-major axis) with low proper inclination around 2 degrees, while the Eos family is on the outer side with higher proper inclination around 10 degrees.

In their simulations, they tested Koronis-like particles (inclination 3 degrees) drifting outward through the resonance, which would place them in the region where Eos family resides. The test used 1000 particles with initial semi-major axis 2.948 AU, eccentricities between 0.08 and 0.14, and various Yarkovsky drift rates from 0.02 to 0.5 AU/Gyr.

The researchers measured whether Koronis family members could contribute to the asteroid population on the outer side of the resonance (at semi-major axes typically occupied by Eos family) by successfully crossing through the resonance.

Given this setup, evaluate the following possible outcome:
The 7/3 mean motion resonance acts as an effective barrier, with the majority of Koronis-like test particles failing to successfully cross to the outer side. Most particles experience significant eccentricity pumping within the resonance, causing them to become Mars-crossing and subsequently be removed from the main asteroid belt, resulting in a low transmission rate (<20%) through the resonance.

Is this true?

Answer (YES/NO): NO